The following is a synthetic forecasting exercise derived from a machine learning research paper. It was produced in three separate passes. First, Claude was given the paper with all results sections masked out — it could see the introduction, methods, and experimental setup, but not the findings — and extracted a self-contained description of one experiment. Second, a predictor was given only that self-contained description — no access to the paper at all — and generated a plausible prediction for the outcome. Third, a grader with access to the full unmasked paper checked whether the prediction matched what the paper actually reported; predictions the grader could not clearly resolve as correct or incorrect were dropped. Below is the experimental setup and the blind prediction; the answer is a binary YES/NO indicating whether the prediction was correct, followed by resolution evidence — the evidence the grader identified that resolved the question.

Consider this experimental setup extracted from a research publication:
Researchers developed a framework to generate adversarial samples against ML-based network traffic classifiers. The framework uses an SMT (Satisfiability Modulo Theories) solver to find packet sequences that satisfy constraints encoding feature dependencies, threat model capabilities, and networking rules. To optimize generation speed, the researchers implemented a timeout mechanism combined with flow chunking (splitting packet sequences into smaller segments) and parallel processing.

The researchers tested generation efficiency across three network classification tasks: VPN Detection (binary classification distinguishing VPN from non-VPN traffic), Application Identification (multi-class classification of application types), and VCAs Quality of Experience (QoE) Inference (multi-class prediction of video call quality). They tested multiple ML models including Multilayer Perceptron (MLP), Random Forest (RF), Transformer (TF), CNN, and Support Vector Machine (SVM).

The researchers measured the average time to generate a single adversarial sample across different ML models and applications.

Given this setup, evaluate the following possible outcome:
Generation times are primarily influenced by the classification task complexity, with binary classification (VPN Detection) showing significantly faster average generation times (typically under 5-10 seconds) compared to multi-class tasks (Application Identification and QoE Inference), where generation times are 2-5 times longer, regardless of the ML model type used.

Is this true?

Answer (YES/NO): NO